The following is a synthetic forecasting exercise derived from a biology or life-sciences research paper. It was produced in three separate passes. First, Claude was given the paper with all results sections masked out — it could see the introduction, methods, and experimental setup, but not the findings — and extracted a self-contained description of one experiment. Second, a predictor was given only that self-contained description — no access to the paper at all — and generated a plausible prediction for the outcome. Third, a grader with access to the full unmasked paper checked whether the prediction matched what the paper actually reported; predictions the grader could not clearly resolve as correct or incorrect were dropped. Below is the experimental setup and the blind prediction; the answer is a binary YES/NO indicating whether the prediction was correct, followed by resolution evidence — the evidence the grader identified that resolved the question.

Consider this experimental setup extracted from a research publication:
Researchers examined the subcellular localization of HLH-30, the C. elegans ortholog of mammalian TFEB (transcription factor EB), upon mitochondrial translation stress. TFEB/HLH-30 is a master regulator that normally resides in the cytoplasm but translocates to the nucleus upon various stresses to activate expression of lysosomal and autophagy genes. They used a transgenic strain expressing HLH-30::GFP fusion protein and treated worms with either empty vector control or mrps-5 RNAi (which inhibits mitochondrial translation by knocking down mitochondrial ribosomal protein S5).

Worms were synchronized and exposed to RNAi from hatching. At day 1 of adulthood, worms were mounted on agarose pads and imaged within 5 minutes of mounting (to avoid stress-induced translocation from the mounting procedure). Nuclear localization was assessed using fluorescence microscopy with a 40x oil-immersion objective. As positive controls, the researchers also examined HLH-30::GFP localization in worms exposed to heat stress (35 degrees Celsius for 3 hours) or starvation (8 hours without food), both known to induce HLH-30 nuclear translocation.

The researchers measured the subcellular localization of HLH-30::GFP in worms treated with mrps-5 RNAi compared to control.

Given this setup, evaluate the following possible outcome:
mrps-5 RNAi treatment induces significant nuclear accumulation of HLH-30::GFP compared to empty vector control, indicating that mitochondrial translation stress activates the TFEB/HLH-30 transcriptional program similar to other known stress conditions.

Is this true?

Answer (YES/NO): YES